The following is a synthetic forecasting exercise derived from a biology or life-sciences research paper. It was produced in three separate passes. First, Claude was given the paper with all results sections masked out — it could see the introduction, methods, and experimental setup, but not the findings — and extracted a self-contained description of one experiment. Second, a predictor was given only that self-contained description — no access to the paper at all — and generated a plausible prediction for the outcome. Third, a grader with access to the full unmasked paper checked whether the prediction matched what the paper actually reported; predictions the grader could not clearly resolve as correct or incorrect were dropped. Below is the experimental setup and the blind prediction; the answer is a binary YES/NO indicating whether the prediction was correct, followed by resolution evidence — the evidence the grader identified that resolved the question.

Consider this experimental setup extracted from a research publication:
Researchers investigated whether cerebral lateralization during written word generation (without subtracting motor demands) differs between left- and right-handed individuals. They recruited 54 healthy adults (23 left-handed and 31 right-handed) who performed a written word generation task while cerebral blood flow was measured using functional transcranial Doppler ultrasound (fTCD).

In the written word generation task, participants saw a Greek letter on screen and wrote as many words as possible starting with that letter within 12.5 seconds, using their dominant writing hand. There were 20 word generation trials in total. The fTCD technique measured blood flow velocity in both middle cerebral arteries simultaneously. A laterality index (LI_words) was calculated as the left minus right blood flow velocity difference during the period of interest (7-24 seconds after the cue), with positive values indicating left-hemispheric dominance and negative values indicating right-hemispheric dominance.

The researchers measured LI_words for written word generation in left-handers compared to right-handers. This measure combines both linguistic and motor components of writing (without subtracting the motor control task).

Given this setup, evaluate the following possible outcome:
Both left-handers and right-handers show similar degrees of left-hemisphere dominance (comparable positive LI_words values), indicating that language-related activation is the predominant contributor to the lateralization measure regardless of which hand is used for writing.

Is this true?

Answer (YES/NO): NO